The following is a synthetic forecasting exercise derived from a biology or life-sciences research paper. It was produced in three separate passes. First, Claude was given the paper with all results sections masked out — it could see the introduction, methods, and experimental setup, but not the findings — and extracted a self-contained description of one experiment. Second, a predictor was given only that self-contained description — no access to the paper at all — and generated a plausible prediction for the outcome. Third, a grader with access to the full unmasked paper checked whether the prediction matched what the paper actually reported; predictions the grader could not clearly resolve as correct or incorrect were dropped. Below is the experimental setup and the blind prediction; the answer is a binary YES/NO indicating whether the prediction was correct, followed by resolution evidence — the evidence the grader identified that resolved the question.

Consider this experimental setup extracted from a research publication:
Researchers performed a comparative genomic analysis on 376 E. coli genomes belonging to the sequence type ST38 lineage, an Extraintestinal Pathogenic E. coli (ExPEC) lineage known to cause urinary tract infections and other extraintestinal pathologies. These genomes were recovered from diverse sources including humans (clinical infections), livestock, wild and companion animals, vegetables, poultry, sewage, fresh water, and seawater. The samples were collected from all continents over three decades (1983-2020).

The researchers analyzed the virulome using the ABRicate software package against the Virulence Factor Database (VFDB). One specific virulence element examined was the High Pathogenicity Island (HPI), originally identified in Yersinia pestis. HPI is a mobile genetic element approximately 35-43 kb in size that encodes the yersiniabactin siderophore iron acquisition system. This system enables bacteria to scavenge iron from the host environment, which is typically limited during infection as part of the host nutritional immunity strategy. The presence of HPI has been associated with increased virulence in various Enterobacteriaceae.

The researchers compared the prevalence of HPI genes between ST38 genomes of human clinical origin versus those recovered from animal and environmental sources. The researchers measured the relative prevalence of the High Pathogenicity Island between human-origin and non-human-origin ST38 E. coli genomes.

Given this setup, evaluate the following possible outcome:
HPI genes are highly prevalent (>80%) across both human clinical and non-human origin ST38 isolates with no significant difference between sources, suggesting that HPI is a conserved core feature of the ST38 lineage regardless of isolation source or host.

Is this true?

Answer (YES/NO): NO